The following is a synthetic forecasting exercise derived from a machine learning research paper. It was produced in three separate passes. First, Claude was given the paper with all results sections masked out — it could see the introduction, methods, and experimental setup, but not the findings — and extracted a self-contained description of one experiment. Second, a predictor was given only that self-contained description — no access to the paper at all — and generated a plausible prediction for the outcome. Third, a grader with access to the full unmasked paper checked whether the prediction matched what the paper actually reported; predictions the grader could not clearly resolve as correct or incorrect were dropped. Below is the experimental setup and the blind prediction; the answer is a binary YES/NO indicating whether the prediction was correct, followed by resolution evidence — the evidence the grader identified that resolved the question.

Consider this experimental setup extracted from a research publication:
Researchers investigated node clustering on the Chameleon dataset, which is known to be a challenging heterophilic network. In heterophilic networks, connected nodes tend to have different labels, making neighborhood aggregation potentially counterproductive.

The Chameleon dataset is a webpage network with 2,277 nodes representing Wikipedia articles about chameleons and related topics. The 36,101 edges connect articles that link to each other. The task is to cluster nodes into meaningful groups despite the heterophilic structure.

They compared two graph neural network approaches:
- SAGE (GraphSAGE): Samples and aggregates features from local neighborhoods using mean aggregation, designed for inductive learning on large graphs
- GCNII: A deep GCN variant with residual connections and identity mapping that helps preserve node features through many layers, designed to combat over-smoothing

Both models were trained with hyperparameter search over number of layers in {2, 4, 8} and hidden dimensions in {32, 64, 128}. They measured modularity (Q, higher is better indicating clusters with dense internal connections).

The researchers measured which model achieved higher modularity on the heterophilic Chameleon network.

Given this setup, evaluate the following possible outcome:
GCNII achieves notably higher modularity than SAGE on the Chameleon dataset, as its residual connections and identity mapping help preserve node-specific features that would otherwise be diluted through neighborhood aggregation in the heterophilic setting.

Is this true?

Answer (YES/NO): YES